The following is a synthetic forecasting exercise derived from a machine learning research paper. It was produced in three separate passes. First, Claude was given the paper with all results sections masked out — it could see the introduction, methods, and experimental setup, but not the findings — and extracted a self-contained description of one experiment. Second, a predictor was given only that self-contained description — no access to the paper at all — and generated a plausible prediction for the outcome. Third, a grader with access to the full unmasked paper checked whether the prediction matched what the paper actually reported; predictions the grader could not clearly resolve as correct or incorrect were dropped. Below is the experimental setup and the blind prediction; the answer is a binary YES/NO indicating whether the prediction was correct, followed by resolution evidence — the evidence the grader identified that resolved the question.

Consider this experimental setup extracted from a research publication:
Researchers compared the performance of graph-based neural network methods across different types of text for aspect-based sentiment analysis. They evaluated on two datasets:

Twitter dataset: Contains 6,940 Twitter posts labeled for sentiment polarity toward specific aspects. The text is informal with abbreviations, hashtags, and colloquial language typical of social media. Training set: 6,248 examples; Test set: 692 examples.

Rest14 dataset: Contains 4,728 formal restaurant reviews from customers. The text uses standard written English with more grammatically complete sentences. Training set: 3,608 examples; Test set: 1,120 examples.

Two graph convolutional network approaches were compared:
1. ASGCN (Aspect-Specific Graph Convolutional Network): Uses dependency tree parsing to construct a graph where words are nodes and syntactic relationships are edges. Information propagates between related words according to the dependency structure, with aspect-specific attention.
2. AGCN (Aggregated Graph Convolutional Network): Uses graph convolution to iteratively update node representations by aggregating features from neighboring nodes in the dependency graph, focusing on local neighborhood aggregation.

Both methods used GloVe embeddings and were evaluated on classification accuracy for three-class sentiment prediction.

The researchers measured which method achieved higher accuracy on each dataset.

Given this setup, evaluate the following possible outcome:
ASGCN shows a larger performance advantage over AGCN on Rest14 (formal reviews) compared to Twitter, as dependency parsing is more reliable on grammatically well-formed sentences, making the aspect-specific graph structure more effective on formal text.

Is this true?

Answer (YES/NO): NO